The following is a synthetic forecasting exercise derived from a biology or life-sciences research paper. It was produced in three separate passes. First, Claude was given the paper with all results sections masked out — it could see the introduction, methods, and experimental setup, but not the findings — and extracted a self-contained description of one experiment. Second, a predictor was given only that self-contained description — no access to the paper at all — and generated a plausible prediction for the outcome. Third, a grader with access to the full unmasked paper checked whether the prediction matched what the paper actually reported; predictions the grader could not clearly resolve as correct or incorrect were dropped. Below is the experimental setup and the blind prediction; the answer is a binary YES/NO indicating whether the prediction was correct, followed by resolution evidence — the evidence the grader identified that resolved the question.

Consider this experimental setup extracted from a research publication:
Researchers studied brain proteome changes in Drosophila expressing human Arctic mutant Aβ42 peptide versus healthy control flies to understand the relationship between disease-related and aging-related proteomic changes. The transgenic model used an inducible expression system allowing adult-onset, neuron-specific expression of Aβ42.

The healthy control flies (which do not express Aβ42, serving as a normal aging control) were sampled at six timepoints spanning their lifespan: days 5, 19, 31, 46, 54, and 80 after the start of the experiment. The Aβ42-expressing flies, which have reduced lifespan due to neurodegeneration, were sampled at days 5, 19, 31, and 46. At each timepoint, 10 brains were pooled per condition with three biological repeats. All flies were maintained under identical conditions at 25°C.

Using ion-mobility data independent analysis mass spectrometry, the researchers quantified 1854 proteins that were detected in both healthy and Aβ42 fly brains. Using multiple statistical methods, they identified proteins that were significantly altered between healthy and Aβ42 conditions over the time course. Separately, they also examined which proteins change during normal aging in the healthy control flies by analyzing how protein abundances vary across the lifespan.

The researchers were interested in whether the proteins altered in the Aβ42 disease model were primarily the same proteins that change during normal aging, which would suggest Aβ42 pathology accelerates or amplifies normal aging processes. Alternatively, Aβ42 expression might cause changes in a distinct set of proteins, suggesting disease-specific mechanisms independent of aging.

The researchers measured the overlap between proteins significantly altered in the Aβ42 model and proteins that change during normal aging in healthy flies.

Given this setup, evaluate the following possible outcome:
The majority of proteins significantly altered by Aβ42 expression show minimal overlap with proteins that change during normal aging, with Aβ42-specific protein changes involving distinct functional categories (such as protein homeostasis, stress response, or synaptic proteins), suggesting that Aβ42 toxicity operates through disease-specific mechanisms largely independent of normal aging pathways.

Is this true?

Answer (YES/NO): NO